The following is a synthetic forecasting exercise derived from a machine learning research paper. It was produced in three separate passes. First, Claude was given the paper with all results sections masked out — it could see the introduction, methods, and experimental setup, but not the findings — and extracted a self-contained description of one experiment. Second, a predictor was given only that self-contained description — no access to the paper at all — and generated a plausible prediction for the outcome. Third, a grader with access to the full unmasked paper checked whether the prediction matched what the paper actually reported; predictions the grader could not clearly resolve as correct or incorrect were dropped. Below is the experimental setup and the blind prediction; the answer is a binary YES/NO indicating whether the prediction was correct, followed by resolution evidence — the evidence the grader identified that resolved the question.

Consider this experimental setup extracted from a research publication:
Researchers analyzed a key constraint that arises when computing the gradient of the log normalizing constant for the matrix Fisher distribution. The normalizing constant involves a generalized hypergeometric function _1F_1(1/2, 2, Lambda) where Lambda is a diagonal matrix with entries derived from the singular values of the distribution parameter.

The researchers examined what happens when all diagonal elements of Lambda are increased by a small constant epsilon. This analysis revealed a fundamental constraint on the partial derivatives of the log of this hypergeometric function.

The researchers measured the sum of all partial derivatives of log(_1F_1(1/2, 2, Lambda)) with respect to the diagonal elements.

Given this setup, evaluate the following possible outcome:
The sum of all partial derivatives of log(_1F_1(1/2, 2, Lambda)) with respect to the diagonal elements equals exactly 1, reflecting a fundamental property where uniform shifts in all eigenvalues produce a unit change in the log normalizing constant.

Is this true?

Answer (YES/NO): YES